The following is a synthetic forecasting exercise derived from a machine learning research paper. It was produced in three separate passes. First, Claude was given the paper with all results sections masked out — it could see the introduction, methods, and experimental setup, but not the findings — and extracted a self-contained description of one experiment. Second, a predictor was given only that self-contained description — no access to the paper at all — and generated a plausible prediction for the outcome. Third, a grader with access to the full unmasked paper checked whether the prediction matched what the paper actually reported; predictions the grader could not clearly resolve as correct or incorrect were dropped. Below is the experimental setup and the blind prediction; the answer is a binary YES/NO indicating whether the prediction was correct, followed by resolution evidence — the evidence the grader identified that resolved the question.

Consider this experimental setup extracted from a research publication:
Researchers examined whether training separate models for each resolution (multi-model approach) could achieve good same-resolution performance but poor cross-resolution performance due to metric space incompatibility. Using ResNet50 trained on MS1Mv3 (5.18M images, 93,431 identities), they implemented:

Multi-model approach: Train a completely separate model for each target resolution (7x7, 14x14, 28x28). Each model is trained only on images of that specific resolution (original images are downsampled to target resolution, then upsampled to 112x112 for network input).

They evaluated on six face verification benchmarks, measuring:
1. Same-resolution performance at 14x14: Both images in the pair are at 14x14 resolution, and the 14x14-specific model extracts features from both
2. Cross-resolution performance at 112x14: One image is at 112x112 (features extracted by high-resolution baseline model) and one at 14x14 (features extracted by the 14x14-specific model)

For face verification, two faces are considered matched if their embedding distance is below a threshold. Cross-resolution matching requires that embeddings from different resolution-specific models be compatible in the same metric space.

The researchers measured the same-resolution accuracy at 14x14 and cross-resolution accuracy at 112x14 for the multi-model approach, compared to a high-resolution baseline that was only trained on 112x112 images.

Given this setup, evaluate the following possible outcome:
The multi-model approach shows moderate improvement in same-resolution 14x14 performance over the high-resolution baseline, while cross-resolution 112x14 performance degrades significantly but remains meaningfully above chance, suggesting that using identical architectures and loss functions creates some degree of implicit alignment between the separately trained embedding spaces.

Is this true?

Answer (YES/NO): NO